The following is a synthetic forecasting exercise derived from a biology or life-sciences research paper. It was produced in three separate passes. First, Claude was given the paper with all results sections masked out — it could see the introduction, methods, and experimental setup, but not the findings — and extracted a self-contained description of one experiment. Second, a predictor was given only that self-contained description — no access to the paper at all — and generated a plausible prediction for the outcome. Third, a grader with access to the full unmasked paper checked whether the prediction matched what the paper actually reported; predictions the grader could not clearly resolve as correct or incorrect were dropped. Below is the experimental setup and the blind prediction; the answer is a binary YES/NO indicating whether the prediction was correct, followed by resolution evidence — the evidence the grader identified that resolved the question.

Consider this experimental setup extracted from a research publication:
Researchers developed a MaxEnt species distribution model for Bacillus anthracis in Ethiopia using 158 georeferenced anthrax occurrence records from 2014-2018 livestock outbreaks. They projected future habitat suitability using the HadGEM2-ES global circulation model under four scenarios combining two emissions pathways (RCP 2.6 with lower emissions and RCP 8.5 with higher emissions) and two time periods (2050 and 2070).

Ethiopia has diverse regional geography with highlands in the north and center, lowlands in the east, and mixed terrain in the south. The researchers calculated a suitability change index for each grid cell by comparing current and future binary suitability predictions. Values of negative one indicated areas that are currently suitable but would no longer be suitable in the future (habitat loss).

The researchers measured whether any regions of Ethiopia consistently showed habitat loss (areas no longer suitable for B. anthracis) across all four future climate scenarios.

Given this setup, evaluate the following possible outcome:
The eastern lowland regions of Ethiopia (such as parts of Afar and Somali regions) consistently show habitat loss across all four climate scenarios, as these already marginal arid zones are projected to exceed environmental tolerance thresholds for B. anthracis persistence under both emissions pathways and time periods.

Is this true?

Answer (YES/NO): NO